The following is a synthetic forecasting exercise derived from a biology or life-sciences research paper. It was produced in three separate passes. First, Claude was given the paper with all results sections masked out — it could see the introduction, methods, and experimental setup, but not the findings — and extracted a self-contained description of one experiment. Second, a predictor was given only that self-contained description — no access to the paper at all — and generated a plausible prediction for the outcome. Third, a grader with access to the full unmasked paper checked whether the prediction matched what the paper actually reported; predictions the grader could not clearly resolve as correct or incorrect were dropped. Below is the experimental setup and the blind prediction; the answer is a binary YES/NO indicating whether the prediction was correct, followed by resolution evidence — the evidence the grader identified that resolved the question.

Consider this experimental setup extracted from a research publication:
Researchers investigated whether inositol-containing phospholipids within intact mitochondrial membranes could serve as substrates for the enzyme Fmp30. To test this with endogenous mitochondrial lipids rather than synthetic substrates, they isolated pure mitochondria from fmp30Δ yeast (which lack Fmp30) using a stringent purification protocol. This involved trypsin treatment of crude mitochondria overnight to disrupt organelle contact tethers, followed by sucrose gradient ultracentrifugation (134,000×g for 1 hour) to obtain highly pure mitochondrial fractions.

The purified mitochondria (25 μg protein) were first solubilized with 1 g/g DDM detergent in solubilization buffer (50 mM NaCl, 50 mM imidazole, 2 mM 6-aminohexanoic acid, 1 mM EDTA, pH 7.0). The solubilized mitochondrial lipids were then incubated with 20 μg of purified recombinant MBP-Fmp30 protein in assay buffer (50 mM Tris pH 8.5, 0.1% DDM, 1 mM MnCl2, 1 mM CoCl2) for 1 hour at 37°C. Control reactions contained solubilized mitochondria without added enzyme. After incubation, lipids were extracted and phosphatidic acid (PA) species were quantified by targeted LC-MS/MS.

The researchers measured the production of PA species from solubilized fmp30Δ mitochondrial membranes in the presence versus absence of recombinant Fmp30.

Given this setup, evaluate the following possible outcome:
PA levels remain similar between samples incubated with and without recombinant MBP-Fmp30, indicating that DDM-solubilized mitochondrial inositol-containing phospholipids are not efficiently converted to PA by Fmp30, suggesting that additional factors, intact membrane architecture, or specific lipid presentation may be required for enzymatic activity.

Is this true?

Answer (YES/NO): NO